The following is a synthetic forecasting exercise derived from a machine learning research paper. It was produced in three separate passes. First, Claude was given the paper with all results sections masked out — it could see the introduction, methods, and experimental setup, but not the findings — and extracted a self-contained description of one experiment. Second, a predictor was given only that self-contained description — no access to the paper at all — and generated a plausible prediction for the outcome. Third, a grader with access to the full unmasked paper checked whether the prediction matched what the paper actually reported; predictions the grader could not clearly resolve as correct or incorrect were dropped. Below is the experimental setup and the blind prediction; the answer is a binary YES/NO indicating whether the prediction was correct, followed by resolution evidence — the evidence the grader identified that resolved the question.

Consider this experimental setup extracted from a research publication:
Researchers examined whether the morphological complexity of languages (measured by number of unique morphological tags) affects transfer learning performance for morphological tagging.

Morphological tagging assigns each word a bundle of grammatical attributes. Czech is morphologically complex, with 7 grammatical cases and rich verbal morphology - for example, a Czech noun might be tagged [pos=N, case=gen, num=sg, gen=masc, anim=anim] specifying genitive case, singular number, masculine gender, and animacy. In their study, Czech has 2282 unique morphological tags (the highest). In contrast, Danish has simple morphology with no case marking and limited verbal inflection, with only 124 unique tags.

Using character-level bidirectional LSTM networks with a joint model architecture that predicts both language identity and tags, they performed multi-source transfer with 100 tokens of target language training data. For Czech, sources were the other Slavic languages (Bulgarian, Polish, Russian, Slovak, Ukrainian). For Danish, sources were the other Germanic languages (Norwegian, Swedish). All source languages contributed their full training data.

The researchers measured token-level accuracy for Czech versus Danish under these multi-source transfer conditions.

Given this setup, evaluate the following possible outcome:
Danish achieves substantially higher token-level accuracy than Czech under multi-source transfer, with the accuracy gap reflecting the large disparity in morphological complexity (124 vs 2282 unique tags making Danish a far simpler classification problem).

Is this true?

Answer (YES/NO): YES